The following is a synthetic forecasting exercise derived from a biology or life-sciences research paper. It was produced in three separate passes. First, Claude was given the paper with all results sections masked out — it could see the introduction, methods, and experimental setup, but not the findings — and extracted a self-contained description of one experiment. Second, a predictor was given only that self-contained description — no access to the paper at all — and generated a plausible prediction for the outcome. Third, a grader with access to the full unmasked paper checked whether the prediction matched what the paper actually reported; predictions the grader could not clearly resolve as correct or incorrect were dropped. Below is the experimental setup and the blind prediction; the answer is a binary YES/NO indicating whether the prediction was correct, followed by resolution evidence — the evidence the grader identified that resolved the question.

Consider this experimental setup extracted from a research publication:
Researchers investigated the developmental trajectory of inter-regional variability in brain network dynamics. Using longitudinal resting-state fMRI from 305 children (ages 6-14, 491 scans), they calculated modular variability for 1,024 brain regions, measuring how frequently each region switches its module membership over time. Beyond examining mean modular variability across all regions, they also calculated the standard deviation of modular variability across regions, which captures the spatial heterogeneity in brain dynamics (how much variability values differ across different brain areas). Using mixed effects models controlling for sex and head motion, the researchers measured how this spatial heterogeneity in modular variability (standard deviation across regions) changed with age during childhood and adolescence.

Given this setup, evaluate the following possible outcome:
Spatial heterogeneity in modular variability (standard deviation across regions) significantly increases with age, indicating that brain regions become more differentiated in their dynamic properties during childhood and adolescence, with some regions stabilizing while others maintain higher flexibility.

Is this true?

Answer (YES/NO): YES